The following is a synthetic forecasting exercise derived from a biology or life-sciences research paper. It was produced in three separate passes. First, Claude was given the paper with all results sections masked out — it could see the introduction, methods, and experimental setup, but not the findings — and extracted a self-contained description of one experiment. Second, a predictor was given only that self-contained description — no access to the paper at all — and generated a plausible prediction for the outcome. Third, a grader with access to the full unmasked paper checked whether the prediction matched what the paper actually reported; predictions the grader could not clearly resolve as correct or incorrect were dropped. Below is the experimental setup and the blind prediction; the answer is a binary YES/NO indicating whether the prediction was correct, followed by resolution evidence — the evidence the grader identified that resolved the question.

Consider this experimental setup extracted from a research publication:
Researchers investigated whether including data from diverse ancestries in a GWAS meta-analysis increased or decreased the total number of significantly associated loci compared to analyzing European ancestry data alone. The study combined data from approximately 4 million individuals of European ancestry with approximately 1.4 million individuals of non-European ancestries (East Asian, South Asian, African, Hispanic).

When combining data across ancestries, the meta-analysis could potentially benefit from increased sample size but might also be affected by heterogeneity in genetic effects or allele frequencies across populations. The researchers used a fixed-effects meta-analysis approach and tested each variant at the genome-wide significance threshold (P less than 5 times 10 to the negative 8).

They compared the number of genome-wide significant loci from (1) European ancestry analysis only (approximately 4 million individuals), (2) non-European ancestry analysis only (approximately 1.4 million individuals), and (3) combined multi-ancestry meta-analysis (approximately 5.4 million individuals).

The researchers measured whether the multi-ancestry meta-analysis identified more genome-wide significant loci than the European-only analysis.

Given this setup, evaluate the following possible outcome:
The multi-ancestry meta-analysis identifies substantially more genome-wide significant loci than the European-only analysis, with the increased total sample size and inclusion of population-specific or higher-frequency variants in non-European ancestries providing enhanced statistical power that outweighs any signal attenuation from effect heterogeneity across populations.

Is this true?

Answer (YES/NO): YES